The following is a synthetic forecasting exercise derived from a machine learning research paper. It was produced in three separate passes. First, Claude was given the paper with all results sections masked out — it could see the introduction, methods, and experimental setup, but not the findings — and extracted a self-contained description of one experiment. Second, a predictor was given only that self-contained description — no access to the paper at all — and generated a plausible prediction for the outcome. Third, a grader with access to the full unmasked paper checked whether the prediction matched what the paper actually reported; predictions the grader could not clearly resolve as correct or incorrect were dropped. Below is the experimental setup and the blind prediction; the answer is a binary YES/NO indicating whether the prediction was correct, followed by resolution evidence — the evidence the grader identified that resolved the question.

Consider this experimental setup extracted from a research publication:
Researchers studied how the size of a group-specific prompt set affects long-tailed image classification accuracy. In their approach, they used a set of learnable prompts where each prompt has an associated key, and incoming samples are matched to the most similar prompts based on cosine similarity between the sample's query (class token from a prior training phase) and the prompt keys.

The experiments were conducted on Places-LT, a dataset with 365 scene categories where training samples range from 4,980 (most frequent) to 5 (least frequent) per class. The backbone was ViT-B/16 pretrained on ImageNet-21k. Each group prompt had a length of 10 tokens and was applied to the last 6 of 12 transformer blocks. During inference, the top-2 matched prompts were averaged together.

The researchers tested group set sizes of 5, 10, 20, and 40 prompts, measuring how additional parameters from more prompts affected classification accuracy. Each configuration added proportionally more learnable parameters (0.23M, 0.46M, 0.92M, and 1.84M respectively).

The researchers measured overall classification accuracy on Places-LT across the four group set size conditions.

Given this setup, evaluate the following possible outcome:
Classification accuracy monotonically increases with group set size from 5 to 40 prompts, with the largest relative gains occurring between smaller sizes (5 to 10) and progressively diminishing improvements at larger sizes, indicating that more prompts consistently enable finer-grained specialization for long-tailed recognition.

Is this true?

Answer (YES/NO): NO